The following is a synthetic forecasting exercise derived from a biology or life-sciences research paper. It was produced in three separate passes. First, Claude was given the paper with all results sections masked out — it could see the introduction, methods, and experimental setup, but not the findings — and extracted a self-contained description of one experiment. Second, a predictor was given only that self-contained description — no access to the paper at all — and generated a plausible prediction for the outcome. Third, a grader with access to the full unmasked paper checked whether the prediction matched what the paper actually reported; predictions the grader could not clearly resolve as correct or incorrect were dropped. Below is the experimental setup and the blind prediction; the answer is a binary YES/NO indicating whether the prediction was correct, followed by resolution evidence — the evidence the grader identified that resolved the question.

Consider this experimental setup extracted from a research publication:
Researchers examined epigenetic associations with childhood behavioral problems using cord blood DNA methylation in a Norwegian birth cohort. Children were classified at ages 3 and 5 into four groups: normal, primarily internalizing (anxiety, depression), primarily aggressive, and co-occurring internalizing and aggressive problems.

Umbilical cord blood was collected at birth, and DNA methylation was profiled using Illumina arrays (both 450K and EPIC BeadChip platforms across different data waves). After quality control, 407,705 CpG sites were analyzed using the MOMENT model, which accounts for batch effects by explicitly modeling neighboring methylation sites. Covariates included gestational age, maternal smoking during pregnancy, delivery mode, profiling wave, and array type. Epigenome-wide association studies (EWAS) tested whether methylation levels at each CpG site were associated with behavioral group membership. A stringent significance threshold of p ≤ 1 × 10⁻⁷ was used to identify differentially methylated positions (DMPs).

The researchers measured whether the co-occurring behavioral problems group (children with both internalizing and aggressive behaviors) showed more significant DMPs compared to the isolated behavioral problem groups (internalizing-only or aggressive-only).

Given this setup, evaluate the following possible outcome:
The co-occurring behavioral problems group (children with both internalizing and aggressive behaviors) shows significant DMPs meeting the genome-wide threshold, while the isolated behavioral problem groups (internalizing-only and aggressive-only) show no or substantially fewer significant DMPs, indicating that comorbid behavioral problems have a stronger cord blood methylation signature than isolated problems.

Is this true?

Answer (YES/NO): YES